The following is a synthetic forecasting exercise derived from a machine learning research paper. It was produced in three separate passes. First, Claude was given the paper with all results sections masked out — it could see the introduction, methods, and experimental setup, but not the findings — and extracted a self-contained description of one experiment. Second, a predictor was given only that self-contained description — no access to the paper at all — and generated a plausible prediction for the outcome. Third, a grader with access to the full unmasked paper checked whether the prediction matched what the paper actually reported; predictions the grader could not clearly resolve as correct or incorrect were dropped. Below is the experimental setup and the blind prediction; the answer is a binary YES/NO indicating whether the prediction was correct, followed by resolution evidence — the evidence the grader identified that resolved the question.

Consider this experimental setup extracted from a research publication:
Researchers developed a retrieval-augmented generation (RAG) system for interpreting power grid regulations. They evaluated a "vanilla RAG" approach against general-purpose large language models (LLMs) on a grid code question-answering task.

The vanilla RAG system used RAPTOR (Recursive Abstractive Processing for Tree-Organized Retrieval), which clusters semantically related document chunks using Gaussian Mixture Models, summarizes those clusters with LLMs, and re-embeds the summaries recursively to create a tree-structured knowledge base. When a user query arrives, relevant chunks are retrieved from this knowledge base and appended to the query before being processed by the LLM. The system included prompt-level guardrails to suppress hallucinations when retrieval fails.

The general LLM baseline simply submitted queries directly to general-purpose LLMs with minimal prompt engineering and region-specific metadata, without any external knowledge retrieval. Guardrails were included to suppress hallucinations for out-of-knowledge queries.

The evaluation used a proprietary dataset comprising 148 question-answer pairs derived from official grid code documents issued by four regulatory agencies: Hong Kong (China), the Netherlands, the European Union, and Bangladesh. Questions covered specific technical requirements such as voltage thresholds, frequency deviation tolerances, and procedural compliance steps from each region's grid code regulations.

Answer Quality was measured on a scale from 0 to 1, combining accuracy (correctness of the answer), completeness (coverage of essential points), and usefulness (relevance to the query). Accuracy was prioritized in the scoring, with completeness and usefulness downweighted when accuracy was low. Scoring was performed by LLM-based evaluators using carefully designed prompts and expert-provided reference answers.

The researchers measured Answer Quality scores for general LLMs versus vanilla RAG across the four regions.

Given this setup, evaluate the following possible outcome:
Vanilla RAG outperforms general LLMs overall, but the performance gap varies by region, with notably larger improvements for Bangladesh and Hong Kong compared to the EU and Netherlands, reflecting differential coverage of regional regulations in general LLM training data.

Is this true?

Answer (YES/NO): NO